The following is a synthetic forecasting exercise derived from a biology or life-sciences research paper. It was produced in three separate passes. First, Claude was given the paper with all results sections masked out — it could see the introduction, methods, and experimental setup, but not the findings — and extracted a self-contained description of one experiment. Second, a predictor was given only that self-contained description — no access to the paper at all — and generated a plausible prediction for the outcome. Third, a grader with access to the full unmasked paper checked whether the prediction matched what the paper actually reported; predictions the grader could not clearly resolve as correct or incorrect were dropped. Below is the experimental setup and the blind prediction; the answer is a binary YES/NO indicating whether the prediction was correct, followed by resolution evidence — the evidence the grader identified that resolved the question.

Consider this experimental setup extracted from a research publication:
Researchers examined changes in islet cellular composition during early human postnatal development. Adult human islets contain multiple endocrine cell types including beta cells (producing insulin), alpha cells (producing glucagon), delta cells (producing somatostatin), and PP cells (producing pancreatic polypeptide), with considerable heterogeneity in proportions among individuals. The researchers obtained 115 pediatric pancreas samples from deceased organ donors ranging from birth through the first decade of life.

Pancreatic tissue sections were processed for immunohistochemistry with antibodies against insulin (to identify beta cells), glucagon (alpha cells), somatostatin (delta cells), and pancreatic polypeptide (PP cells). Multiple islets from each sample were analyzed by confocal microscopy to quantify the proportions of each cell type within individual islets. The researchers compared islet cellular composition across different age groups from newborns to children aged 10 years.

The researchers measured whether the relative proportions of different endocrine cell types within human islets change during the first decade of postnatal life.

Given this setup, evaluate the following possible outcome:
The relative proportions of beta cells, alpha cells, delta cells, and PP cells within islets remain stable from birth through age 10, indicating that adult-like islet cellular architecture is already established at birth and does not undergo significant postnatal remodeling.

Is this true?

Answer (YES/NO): NO